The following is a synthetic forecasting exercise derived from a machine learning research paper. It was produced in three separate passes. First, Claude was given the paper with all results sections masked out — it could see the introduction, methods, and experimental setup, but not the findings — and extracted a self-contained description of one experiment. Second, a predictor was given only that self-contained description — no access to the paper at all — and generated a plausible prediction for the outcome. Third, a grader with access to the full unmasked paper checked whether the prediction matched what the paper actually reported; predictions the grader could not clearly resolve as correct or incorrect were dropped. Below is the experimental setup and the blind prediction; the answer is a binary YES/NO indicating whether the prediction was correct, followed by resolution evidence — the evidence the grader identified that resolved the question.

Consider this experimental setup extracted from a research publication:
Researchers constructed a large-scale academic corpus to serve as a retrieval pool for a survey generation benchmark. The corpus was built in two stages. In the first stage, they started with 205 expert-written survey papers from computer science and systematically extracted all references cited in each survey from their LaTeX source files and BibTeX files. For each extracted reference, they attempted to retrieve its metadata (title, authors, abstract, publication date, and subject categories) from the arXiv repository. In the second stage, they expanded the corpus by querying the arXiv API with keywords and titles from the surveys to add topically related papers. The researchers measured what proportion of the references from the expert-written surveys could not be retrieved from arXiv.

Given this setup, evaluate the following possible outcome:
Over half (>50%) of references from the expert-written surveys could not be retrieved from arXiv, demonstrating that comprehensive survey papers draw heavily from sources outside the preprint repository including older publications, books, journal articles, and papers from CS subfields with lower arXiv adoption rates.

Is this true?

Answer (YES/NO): NO